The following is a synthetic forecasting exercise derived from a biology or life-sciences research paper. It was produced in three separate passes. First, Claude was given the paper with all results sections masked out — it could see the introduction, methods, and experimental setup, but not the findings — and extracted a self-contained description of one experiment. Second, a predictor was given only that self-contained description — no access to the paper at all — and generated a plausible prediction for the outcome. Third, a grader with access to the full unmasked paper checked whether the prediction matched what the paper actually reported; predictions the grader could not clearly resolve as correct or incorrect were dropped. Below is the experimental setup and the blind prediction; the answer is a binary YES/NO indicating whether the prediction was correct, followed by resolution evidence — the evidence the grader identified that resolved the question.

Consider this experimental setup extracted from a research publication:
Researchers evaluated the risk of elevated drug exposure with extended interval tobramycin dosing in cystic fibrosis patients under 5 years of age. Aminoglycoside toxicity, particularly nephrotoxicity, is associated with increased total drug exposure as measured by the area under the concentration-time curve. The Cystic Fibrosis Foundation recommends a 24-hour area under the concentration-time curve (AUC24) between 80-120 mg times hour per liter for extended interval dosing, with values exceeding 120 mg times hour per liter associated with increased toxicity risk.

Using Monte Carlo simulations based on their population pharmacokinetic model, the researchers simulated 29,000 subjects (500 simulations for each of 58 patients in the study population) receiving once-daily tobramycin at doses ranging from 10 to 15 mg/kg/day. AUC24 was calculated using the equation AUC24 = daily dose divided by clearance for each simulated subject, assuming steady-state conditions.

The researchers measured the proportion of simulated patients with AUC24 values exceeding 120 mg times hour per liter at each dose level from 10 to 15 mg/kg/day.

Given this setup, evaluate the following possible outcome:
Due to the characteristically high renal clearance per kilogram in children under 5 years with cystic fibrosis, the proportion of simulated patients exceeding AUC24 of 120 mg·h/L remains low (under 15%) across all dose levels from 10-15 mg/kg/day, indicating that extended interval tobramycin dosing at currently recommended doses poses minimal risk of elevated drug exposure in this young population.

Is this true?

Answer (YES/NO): NO